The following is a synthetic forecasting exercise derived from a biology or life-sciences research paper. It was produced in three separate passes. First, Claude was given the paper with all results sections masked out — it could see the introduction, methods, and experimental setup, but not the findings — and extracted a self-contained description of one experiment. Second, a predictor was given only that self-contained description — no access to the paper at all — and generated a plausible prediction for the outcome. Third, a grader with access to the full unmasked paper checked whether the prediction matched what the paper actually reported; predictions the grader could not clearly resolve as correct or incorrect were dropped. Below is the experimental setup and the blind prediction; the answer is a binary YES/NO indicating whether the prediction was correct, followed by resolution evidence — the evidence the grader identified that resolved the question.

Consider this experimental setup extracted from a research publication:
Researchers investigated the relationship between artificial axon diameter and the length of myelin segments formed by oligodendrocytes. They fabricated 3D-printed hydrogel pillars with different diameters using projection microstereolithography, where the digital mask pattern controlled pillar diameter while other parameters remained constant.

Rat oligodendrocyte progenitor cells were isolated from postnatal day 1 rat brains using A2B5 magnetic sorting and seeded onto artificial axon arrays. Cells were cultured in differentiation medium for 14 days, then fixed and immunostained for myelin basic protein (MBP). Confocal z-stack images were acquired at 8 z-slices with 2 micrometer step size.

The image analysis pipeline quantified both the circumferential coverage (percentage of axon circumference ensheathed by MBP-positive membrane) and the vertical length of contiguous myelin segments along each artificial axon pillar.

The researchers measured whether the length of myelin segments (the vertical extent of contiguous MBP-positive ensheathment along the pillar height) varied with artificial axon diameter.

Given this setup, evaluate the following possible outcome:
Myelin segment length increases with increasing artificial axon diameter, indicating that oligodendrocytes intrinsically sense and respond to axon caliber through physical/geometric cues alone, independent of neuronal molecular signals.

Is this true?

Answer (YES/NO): NO